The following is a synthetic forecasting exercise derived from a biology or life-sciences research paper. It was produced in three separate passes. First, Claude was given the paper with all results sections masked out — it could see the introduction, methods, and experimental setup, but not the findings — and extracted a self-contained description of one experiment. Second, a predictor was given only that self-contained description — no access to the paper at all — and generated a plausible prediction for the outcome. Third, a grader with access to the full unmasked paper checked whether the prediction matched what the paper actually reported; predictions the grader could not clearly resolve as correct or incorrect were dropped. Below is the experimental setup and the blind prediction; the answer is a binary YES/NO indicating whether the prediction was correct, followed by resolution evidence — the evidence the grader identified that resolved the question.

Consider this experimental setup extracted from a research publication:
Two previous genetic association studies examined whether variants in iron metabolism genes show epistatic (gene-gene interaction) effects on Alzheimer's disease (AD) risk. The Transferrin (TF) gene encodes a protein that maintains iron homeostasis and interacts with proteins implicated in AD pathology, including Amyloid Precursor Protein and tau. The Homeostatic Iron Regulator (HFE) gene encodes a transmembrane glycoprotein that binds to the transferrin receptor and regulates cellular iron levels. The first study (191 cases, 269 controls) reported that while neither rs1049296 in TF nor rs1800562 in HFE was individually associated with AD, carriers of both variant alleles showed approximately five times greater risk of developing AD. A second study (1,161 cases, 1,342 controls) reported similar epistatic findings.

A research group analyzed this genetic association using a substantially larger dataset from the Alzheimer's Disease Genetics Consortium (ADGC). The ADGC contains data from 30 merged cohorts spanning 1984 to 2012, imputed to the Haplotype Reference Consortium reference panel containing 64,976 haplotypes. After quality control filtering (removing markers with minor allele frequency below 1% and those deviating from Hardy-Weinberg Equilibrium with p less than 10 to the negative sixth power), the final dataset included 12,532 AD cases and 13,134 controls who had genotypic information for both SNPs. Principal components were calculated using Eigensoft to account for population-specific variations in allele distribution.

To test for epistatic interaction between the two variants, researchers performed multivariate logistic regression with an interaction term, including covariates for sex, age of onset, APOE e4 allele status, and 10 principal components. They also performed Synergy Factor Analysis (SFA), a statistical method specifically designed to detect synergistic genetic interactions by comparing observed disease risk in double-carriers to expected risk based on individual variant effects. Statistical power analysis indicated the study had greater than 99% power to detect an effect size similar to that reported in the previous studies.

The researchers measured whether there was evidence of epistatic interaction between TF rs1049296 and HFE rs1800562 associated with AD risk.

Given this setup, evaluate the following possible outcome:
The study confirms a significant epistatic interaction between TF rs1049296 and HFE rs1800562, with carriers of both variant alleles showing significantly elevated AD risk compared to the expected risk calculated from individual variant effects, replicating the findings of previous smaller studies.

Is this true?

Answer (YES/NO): NO